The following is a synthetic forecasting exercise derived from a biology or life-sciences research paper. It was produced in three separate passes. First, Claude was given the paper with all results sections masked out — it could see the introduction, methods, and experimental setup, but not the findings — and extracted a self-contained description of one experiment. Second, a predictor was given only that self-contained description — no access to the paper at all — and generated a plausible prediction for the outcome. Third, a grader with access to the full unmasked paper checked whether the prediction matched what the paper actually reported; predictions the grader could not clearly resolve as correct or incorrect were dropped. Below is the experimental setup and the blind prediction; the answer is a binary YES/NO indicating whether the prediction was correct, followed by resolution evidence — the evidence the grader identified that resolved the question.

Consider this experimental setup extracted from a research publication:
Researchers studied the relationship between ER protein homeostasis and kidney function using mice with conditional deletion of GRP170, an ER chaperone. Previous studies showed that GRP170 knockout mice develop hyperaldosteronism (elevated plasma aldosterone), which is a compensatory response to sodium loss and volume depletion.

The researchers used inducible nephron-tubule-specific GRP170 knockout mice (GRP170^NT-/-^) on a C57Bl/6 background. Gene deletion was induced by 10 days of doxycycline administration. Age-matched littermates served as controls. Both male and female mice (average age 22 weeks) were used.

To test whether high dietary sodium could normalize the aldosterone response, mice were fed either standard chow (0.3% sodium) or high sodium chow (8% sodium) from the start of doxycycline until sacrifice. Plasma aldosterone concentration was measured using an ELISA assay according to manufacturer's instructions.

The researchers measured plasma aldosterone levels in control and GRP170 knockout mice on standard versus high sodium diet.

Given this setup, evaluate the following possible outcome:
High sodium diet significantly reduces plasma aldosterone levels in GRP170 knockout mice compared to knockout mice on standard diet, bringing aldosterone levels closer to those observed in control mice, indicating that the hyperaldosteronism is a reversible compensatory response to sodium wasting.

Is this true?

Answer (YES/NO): YES